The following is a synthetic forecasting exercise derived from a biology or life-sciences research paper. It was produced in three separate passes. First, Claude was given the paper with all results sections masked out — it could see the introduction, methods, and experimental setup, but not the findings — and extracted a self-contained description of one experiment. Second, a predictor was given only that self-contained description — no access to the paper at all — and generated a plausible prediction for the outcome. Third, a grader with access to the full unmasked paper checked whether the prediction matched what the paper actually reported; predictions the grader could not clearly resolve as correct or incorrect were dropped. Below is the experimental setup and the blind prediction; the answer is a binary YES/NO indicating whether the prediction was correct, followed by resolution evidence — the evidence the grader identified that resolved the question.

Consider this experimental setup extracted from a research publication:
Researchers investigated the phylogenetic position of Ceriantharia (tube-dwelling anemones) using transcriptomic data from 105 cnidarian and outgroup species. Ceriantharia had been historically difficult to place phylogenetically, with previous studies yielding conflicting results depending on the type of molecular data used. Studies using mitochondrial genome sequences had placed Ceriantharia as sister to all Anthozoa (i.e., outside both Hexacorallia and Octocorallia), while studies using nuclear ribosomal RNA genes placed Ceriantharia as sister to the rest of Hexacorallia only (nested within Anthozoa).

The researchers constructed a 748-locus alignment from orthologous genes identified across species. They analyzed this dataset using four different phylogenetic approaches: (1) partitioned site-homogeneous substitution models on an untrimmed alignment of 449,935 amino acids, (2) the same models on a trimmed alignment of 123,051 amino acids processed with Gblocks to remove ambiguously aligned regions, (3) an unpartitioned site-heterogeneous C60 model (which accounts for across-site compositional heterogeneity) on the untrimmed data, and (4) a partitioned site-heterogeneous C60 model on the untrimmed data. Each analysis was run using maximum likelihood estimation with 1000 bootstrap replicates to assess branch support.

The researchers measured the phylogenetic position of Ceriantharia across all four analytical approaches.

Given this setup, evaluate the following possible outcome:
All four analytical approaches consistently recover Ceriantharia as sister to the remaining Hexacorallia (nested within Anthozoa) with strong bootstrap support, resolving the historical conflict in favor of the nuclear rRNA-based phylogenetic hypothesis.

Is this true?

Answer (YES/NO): YES